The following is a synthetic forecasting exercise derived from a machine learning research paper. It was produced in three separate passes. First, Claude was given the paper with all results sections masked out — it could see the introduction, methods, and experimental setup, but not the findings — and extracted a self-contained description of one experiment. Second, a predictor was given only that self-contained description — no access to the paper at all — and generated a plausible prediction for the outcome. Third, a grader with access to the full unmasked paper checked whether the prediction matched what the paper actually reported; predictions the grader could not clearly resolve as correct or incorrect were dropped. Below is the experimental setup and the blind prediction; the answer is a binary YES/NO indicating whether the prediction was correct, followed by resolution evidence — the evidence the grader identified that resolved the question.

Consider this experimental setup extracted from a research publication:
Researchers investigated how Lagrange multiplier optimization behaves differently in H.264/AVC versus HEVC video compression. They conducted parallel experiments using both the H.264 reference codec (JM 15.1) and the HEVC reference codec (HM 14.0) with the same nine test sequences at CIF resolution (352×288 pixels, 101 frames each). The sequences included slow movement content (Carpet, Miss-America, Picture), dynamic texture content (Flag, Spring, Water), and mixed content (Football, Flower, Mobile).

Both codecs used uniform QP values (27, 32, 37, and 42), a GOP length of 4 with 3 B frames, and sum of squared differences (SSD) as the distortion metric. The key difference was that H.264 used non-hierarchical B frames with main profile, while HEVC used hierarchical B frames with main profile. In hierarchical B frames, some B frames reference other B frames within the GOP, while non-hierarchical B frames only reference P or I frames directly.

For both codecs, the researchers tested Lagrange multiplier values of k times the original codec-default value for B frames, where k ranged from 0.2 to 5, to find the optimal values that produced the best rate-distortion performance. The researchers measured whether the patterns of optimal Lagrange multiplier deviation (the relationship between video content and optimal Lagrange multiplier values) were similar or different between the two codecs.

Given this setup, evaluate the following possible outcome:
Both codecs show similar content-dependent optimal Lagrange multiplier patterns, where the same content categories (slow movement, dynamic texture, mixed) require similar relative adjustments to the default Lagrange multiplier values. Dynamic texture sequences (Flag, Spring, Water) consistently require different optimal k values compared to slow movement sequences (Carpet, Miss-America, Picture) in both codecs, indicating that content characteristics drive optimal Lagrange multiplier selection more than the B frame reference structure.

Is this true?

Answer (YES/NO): NO